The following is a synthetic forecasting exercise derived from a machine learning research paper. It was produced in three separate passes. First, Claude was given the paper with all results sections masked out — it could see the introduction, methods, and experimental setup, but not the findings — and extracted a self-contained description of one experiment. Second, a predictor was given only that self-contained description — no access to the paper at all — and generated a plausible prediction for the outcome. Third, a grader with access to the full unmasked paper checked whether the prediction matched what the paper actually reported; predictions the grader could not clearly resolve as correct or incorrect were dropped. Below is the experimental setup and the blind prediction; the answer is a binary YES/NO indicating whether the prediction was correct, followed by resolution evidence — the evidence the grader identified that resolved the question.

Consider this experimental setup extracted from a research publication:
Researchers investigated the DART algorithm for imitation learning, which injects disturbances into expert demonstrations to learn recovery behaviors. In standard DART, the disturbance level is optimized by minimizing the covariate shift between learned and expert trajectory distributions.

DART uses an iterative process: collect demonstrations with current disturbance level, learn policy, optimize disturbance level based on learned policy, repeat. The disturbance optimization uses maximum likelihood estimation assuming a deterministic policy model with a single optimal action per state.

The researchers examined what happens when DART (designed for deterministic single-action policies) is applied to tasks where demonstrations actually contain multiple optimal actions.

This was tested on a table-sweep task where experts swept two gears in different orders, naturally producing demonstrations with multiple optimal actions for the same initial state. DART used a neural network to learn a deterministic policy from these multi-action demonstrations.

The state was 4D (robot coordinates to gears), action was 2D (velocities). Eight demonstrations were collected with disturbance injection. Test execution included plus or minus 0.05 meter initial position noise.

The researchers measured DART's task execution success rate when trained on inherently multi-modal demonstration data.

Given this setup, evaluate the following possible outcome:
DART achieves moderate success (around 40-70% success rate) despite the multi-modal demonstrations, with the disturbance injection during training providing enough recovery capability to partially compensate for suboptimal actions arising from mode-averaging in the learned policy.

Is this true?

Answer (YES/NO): NO